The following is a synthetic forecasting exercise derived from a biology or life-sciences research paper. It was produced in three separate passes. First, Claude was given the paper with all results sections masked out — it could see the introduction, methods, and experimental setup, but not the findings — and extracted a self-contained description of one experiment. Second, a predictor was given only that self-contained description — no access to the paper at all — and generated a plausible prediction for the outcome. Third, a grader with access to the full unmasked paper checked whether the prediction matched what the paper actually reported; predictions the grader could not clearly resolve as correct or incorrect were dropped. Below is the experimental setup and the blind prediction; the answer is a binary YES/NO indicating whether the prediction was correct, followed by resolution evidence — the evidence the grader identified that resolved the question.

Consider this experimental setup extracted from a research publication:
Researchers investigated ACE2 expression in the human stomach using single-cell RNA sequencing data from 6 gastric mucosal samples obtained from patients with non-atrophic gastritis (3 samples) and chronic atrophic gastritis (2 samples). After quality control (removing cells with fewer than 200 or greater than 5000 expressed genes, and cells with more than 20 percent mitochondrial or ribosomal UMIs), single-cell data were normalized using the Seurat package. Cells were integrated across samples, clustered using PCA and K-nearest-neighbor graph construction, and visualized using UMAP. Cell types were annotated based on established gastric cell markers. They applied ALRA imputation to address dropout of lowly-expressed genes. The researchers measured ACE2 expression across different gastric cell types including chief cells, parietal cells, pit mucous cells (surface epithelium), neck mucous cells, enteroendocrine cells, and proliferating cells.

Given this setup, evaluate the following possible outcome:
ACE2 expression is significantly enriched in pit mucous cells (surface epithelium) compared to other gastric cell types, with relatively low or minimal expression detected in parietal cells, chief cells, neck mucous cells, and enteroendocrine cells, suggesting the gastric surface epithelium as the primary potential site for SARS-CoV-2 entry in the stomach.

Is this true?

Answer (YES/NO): NO